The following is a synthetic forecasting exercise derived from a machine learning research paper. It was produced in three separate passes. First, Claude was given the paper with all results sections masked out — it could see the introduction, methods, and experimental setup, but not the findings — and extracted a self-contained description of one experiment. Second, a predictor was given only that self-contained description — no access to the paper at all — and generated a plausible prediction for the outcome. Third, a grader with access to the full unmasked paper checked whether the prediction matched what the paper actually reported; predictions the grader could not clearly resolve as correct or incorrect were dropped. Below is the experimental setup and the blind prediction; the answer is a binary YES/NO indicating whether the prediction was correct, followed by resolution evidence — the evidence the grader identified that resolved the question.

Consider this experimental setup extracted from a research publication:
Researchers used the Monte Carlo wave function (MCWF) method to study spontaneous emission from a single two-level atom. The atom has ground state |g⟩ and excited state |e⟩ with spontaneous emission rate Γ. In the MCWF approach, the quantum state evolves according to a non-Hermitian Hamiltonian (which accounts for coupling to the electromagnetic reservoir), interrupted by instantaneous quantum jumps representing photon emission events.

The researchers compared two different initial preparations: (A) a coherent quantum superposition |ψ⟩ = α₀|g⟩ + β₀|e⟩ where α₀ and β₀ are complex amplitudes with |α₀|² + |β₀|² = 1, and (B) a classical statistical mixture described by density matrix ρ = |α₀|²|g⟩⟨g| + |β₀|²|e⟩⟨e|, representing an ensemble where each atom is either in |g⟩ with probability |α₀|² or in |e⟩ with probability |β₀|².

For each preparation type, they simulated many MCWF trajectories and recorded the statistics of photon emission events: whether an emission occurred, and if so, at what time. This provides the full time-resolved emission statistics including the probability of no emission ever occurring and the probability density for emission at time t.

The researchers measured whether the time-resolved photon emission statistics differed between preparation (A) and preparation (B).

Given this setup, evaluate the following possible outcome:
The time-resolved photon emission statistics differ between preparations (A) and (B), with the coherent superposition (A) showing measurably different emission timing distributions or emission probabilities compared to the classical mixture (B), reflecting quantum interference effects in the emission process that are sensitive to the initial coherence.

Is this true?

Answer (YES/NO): NO